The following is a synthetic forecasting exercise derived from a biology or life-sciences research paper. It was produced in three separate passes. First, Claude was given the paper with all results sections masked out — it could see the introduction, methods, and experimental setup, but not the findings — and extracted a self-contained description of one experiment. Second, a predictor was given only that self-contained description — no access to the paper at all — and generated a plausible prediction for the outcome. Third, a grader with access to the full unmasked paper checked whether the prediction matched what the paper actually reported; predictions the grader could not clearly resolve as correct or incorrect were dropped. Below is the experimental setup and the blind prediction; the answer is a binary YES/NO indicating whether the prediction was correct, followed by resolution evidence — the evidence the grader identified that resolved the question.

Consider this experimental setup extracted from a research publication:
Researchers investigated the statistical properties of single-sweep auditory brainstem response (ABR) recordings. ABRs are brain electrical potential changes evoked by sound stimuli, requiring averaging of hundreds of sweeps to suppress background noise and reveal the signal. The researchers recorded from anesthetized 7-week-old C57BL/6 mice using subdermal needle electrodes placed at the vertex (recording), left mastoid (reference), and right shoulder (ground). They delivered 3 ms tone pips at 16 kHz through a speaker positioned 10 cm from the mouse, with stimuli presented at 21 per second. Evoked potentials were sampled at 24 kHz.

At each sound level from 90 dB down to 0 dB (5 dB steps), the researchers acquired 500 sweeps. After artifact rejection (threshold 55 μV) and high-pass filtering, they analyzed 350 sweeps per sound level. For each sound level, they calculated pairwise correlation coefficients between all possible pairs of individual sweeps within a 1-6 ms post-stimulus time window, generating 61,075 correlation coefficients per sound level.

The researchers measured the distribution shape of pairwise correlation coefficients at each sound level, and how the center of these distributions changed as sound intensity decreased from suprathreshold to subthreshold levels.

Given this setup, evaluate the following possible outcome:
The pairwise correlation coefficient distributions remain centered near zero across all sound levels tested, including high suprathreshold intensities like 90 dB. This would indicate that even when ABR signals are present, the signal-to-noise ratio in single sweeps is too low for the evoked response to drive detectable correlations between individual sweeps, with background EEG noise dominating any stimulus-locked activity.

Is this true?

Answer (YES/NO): NO